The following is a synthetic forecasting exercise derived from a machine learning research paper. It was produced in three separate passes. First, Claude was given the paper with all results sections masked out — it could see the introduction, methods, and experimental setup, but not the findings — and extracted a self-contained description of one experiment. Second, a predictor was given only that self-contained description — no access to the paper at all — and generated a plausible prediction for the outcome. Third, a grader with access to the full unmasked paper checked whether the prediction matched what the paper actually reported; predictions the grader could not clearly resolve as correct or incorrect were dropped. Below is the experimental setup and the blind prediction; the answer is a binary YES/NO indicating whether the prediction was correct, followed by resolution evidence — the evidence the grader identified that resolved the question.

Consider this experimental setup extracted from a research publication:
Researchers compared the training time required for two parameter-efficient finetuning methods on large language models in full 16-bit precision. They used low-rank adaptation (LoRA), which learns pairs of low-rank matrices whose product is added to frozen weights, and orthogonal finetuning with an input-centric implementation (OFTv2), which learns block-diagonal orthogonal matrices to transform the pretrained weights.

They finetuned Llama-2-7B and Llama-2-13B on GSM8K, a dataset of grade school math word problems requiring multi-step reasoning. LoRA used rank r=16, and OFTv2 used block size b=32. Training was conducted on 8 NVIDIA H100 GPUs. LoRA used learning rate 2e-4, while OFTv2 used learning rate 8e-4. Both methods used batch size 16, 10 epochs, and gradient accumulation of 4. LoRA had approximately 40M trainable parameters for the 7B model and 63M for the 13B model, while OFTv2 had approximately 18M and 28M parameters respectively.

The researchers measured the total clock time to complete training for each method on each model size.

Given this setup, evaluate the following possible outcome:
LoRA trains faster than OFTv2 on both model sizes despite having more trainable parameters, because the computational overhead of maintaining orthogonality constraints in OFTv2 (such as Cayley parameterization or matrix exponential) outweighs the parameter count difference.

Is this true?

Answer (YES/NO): YES